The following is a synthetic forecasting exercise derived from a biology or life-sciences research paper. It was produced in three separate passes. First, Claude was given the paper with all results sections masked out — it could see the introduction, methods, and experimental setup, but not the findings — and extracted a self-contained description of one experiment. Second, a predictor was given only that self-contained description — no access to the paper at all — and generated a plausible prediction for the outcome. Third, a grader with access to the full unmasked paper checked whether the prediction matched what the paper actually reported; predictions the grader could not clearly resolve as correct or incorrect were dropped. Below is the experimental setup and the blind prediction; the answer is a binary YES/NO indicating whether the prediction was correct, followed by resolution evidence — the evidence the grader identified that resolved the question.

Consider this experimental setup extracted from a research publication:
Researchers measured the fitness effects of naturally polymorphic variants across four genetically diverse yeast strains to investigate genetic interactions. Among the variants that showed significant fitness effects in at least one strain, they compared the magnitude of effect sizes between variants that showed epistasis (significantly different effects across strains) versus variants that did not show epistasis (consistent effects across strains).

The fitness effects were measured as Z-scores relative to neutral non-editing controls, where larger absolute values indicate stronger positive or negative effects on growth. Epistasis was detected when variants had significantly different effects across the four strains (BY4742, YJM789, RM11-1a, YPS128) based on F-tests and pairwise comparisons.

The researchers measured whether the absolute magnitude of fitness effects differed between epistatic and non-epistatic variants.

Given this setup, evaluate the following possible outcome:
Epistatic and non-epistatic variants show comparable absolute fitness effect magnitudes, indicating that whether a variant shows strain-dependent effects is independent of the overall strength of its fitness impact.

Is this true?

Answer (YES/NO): NO